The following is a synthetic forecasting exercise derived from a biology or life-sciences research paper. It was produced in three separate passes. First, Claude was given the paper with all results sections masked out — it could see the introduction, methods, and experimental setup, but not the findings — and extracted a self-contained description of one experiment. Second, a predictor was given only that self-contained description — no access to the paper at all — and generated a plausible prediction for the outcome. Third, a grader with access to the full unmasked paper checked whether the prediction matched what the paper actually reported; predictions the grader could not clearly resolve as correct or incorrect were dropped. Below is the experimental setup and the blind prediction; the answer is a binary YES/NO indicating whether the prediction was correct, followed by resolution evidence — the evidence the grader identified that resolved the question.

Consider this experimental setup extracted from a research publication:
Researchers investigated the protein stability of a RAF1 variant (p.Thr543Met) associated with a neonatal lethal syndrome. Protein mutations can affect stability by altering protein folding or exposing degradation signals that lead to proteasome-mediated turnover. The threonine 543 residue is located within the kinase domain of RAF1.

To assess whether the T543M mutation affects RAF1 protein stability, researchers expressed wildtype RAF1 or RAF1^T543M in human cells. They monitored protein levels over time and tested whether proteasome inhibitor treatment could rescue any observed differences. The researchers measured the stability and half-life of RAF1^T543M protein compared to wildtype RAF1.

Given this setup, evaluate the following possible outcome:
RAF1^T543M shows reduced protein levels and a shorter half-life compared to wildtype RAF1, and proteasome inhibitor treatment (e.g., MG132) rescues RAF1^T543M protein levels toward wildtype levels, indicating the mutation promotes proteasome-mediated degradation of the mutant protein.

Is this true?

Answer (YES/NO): YES